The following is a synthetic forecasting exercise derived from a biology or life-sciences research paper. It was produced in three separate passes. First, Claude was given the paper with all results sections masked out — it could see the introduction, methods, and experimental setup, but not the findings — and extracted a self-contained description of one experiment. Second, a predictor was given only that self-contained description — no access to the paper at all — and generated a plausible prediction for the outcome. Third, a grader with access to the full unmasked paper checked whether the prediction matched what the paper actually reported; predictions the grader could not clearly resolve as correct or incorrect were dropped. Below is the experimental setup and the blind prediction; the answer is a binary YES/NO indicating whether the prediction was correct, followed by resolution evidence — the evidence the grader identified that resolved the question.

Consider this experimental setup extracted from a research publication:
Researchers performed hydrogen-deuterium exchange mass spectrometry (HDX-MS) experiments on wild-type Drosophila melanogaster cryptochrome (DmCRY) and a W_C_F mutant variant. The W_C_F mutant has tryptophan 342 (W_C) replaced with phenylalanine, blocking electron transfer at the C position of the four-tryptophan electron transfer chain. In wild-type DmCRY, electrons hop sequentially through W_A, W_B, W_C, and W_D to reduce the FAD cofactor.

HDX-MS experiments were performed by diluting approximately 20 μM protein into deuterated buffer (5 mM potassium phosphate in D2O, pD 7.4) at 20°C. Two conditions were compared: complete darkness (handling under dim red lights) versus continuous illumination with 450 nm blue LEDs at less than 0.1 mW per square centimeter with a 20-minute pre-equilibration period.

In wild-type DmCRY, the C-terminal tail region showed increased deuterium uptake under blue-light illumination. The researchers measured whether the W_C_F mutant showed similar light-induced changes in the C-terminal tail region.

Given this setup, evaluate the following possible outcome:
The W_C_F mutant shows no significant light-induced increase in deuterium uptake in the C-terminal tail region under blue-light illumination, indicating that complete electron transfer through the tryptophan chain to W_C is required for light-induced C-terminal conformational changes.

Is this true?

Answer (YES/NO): NO